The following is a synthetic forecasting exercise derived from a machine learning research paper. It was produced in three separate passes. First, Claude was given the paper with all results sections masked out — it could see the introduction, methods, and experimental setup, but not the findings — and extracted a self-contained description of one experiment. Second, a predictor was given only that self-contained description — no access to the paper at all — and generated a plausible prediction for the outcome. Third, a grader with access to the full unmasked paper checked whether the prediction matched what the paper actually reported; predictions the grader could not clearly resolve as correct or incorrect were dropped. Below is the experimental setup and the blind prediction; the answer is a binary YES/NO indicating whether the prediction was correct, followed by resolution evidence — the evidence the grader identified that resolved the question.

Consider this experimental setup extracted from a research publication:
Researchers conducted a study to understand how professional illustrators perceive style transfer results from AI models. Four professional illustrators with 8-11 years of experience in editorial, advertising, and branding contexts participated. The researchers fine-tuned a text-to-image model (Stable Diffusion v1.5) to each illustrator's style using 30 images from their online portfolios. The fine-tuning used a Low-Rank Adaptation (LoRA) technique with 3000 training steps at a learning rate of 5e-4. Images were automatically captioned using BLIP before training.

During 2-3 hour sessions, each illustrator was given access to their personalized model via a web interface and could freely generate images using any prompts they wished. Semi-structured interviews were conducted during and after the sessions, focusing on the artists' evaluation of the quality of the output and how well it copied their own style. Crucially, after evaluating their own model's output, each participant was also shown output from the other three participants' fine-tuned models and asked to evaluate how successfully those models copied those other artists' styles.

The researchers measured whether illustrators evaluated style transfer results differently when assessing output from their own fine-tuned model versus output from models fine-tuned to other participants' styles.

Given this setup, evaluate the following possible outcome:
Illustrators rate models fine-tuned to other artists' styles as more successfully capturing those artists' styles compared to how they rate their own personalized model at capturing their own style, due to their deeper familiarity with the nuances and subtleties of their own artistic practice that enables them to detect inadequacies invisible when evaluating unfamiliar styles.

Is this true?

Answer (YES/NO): YES